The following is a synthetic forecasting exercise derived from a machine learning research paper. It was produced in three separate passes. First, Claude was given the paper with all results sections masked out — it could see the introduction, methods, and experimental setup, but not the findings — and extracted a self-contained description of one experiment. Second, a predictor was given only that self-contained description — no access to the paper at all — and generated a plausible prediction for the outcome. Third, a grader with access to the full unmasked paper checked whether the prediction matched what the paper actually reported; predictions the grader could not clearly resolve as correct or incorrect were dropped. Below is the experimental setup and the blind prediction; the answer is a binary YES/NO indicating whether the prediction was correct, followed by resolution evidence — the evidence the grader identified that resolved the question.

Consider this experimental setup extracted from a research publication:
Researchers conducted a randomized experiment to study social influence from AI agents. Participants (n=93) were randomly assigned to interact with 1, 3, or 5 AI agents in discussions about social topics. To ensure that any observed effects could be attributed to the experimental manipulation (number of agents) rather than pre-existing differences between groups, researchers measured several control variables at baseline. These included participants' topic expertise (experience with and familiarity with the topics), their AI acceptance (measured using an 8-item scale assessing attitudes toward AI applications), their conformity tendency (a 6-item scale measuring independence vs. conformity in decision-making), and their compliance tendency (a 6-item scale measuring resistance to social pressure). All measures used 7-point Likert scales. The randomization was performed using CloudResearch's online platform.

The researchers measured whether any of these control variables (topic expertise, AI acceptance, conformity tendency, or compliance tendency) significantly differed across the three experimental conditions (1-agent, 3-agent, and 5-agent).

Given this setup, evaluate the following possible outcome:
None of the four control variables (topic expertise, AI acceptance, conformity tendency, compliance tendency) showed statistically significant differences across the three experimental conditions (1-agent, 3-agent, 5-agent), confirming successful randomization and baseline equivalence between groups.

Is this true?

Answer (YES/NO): YES